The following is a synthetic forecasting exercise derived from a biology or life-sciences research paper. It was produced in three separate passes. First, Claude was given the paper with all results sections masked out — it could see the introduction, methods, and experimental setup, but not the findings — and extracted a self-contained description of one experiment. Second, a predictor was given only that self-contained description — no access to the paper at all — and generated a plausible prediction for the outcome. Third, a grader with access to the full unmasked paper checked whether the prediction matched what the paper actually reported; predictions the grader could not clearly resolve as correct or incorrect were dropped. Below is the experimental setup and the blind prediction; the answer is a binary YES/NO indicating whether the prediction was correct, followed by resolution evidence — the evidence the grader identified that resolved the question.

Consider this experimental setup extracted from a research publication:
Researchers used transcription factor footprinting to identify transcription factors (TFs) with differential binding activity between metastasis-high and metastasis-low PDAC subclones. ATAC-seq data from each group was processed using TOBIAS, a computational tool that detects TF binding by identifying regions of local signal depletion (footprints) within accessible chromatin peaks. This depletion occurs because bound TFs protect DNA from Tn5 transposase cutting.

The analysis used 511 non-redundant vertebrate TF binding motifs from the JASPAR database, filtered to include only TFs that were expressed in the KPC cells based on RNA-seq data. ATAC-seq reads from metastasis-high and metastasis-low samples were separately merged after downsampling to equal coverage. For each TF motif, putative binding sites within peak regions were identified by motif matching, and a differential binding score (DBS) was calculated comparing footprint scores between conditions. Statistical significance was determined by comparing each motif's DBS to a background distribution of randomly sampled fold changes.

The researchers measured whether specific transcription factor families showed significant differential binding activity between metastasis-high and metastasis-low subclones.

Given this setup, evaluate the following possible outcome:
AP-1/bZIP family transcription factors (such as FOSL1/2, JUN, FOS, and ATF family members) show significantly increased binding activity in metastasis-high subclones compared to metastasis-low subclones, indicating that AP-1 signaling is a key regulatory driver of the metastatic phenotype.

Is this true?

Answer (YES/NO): NO